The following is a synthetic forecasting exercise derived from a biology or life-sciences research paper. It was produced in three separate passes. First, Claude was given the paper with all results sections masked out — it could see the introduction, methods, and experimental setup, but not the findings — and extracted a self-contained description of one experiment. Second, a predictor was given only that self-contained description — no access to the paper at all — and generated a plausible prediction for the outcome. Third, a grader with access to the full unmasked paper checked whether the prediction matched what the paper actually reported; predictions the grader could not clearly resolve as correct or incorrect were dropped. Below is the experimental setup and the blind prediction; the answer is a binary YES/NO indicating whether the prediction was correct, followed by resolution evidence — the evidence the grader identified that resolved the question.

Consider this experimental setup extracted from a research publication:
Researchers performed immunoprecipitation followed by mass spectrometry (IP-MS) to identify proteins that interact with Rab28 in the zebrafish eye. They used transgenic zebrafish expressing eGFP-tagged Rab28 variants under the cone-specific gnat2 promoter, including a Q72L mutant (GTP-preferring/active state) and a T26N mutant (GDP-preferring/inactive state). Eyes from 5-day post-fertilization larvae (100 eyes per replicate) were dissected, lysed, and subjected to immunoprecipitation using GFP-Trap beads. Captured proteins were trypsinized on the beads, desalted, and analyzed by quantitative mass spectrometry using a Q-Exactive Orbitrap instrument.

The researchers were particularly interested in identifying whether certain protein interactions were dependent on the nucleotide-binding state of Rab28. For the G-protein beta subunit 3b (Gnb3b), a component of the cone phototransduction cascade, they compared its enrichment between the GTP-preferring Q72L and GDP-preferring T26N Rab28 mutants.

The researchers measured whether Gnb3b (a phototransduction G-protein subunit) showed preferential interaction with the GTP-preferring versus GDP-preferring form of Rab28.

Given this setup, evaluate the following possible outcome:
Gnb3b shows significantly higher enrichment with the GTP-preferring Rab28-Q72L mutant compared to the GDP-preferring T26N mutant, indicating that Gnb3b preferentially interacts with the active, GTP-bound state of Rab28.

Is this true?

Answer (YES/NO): YES